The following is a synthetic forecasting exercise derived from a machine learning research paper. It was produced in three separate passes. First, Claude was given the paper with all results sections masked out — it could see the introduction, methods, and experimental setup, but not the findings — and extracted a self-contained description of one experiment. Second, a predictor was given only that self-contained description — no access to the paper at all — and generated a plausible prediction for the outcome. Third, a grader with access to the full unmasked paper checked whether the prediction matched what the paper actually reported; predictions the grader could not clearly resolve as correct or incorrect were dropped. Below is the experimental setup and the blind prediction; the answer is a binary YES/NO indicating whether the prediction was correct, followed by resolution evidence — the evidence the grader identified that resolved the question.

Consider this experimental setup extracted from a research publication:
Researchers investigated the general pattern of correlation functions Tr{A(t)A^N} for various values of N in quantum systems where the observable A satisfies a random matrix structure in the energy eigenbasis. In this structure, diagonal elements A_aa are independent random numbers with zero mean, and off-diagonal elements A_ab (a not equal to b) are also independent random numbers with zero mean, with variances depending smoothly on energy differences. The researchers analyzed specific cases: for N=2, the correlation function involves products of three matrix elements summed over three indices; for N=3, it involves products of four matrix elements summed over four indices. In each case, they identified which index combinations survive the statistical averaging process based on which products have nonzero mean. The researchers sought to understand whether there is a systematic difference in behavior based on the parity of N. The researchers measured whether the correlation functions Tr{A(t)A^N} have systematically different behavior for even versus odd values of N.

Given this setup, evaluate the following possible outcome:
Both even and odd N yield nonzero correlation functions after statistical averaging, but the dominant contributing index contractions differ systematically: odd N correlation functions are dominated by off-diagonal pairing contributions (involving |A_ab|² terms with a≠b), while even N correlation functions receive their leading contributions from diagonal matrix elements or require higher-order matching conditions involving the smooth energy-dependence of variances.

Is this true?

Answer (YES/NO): NO